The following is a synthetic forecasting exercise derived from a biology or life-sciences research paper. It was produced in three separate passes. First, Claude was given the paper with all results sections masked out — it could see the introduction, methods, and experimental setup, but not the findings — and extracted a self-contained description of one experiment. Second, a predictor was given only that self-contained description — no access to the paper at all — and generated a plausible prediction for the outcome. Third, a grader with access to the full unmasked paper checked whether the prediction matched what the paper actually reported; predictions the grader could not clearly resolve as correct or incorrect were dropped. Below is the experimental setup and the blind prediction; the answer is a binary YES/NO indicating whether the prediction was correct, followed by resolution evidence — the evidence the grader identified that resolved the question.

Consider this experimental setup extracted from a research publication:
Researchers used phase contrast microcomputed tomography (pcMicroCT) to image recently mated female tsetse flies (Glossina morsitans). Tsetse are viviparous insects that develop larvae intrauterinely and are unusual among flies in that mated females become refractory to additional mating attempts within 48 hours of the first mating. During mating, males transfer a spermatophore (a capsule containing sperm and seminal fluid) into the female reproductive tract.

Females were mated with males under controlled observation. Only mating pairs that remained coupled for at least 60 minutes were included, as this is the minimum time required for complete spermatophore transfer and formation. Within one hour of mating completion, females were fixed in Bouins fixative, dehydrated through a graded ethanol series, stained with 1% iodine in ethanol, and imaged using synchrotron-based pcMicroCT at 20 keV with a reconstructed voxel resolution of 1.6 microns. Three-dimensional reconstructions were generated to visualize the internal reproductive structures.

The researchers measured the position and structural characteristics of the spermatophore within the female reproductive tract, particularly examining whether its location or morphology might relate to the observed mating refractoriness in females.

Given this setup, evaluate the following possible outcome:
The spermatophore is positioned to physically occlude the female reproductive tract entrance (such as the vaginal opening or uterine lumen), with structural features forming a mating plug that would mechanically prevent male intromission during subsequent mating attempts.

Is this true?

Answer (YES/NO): NO